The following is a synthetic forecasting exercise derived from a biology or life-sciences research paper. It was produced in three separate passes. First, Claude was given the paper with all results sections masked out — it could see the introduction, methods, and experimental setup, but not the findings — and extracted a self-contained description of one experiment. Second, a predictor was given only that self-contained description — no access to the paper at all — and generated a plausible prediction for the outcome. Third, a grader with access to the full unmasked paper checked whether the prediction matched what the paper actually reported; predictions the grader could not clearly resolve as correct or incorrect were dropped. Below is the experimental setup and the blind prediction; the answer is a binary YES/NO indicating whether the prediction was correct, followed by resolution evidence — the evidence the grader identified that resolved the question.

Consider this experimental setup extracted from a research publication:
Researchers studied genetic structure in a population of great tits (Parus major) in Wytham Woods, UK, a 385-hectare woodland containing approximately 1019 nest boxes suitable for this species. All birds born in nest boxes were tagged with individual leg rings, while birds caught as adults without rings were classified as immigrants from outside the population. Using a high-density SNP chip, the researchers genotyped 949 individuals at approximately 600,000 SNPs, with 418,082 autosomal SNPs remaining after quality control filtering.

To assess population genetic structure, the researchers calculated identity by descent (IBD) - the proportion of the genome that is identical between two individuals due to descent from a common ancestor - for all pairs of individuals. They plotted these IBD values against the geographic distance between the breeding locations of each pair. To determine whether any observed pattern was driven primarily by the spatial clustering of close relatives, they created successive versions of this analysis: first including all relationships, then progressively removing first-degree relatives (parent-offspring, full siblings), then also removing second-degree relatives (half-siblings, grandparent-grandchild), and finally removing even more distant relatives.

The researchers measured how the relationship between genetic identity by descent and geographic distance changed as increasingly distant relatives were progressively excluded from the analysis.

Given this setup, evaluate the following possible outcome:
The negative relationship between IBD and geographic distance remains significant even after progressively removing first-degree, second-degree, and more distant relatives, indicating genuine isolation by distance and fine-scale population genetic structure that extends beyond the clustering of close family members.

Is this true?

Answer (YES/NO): NO